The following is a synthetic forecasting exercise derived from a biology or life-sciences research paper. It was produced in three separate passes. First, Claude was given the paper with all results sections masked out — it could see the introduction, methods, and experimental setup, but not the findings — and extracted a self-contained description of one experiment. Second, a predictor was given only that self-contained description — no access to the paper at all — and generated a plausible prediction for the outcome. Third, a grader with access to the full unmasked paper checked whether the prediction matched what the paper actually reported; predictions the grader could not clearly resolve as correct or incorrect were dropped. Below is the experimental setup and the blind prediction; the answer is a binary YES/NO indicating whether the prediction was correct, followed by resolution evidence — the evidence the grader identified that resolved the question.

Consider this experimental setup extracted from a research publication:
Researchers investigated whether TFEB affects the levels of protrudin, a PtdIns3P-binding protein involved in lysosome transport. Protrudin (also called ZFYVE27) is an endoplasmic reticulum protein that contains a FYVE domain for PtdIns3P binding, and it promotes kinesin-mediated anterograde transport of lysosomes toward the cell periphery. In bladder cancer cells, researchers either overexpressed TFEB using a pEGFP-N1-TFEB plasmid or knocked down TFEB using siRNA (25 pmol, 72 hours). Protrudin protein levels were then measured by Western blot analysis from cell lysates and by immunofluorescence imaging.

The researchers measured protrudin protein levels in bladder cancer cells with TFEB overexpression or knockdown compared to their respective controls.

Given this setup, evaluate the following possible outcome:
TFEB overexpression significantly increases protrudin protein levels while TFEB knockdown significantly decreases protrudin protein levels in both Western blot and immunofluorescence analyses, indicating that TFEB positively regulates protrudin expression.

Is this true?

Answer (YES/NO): NO